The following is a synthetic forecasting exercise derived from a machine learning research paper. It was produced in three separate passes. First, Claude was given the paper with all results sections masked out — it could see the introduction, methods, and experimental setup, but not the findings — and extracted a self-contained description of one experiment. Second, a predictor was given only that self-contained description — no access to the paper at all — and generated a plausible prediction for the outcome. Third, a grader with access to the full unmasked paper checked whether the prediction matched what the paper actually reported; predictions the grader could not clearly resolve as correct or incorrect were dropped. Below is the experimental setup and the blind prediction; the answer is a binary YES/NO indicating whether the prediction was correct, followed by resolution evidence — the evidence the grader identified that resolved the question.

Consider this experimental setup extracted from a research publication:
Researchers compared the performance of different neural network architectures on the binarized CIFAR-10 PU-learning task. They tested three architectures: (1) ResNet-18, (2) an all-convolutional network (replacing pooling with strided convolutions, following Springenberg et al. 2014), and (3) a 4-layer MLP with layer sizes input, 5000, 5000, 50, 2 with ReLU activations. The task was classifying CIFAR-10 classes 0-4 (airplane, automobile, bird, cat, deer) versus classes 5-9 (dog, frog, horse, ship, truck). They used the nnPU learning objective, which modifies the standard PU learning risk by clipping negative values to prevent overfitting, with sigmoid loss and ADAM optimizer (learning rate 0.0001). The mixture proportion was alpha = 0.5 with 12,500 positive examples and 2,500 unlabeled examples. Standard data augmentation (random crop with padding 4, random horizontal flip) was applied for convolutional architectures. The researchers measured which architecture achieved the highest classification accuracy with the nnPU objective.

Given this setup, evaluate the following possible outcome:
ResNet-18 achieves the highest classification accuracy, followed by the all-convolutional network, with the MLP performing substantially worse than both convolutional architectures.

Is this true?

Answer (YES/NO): YES